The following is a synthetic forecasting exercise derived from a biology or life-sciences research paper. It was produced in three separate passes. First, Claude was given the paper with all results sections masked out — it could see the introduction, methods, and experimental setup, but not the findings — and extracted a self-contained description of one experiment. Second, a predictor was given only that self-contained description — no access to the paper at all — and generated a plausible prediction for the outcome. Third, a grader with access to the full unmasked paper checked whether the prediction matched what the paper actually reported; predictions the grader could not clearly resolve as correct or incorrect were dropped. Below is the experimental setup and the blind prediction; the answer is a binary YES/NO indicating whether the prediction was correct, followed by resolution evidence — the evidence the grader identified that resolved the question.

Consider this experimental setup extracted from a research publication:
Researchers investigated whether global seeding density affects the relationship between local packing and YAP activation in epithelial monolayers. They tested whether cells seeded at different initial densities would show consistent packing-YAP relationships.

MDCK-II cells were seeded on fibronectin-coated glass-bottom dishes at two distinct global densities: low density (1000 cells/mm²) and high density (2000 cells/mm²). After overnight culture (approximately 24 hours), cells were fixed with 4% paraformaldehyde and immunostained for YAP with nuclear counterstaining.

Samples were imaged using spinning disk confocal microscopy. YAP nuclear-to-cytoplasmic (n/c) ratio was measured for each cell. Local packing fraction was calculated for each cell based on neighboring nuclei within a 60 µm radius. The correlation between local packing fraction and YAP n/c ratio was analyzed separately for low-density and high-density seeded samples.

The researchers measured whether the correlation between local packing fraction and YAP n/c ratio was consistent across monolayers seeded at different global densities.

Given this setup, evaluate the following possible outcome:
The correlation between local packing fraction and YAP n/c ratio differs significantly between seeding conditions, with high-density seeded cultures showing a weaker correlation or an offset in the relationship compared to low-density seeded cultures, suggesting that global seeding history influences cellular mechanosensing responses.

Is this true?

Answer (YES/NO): NO